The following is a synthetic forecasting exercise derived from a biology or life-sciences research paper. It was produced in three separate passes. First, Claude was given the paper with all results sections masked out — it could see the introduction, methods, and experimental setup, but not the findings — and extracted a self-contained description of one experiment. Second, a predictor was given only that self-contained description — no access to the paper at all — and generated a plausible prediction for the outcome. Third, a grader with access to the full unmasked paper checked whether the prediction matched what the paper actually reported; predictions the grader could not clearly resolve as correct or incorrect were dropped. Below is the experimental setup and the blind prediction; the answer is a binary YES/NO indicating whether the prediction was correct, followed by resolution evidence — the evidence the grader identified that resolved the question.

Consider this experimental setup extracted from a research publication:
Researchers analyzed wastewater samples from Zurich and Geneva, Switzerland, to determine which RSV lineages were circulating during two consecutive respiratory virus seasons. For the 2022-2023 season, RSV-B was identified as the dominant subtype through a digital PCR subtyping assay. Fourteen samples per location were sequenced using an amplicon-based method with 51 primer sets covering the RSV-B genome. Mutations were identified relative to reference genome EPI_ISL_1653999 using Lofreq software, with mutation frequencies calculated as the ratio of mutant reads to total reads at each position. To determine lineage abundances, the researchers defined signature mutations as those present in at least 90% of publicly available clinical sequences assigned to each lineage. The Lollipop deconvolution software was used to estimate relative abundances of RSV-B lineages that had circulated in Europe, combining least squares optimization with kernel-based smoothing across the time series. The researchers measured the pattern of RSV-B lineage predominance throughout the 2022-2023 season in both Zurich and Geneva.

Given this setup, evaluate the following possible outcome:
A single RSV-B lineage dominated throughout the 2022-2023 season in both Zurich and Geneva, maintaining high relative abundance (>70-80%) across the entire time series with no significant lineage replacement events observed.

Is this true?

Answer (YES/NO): YES